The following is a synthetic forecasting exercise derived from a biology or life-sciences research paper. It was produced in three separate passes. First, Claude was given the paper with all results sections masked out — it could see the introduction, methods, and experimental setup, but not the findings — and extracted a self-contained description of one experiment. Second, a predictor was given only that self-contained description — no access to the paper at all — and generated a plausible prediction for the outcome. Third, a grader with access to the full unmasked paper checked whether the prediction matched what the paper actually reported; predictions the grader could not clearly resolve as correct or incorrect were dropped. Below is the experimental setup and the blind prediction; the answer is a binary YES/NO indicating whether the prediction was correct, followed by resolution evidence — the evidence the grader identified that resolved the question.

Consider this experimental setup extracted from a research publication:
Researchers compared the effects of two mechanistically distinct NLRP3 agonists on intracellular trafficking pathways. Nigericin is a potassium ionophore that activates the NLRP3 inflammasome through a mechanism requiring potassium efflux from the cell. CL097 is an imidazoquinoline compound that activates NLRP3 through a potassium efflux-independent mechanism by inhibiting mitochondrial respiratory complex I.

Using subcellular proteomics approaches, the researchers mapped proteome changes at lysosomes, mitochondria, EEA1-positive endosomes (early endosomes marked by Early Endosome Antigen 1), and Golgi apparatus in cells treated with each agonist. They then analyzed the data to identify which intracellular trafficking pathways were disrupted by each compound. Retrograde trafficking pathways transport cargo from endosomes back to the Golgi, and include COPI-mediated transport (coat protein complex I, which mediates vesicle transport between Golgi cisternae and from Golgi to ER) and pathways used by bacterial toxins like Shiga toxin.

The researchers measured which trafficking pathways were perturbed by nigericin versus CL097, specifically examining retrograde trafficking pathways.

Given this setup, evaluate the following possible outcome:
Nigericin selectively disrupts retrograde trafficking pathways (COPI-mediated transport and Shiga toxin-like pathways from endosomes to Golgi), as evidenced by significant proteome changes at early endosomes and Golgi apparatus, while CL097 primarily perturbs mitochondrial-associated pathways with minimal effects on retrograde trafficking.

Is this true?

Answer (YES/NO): NO